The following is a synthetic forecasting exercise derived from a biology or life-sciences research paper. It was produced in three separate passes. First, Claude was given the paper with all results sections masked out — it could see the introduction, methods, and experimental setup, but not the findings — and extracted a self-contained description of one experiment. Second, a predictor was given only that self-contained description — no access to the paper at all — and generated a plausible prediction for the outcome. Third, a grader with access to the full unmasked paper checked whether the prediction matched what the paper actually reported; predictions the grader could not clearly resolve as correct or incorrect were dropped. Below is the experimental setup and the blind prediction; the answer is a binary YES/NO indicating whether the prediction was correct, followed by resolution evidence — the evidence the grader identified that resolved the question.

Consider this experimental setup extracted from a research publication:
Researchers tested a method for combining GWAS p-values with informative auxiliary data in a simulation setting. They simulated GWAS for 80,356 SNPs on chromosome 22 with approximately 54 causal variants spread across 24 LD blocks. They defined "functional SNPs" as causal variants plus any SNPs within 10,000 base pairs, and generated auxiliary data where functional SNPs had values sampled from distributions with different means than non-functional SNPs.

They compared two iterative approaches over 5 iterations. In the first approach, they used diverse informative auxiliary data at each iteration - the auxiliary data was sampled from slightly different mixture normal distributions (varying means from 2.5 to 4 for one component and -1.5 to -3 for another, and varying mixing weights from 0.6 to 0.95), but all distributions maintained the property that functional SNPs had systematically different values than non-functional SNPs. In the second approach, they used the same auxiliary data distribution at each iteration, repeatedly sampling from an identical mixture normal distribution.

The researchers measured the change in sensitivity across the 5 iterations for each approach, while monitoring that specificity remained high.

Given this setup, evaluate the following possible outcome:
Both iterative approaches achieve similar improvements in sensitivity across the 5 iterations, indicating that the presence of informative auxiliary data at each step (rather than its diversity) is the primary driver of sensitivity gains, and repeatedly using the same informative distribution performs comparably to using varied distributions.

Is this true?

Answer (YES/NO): NO